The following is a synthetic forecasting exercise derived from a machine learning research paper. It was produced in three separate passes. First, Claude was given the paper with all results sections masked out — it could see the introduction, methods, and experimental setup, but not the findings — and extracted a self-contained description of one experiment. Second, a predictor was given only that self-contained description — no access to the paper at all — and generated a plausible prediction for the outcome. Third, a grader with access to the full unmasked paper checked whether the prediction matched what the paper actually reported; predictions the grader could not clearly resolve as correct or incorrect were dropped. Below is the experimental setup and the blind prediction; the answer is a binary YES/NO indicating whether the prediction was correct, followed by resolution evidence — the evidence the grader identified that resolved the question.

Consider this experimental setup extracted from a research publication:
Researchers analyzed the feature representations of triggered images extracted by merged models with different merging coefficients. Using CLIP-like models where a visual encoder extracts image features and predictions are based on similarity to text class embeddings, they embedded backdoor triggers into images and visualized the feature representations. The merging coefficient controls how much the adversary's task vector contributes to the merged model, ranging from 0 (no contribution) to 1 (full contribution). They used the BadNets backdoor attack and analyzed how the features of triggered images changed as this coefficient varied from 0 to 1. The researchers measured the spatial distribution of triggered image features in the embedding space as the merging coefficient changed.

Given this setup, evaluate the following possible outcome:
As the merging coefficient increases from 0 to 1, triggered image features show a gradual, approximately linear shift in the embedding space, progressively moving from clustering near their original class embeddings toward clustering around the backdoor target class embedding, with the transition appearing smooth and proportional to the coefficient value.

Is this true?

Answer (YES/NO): NO